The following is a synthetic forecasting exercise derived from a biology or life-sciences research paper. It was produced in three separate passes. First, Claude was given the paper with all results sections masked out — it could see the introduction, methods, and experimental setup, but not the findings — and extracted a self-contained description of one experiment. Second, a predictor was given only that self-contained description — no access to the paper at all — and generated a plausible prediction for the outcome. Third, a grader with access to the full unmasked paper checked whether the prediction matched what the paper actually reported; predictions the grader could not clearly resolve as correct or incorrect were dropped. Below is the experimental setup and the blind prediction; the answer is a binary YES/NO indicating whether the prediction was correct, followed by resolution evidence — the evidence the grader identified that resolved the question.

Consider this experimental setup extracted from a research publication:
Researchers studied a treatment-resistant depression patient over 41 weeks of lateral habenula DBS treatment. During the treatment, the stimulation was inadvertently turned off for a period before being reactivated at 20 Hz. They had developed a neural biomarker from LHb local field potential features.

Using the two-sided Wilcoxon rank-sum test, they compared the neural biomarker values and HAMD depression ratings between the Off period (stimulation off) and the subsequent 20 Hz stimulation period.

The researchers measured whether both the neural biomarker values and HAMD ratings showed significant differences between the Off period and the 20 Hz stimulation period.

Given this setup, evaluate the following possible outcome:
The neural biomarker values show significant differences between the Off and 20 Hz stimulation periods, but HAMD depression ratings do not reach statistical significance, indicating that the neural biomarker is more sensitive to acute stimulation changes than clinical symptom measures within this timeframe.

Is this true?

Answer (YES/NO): NO